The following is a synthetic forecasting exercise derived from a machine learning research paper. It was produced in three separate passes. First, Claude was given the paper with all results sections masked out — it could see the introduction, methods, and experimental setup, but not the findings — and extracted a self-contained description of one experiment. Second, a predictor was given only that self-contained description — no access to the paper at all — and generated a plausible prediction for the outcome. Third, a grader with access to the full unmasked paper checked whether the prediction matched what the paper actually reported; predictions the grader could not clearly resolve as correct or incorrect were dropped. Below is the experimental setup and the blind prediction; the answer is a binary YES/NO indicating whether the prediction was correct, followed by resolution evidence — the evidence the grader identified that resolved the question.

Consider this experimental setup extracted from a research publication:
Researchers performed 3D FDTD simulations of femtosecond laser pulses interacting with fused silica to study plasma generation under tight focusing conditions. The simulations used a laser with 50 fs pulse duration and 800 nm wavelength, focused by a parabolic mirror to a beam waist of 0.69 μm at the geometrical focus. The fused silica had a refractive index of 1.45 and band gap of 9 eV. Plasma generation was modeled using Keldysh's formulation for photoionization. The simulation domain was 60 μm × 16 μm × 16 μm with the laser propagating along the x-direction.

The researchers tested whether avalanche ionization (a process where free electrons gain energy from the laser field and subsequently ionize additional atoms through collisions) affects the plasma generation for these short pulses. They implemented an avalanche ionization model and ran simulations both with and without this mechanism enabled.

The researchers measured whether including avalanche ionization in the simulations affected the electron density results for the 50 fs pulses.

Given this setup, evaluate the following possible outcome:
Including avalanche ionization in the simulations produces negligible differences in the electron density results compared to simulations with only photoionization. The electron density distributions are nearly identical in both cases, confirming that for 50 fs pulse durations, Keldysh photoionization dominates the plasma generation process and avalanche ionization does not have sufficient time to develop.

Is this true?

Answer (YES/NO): YES